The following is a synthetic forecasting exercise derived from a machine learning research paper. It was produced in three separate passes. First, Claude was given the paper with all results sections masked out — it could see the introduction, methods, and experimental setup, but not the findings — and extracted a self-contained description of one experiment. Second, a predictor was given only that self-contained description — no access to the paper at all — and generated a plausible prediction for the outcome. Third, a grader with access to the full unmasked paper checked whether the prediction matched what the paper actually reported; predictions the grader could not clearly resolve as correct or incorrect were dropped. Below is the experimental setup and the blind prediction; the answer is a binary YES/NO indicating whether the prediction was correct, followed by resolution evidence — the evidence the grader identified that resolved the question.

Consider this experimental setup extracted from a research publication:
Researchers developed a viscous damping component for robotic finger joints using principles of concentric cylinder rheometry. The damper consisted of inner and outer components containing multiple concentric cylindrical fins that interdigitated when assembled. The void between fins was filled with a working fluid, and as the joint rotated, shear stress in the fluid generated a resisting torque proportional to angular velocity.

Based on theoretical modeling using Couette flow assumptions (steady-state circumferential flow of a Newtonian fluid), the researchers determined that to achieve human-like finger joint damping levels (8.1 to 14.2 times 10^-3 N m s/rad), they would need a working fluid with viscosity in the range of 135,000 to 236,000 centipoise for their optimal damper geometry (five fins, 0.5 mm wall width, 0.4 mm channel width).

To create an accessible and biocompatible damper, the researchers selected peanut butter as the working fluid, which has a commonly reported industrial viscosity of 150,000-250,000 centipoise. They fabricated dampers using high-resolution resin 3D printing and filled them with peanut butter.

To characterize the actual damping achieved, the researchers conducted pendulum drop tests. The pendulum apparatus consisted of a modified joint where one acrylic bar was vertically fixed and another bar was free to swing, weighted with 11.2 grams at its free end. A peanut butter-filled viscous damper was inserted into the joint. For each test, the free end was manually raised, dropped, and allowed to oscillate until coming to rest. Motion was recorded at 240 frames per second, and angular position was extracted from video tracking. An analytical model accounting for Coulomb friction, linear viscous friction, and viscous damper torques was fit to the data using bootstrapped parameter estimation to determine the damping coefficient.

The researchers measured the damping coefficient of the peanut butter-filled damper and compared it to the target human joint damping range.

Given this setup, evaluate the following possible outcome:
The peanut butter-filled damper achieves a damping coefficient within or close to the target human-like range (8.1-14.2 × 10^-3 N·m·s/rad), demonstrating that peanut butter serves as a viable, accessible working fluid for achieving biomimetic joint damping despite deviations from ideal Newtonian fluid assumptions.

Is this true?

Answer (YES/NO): NO